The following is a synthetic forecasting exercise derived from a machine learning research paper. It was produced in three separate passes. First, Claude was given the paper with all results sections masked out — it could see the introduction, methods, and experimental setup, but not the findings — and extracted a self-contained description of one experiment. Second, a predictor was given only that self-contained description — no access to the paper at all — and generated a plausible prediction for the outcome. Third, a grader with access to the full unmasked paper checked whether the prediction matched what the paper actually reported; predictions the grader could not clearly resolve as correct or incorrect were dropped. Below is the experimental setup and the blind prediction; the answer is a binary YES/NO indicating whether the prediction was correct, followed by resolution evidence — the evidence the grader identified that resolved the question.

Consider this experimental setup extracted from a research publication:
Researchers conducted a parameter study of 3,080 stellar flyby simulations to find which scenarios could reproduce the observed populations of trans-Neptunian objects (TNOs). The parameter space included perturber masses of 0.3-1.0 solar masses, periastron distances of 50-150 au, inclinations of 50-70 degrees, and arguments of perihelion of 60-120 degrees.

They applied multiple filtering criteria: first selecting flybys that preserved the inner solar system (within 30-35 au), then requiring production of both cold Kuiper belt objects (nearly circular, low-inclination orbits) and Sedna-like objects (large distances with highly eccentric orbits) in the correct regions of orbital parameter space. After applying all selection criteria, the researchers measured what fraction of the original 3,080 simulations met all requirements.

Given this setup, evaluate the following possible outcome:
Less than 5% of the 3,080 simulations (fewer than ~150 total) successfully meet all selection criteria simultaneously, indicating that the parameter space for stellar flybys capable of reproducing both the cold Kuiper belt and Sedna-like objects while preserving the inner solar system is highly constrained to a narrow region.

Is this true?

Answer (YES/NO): YES